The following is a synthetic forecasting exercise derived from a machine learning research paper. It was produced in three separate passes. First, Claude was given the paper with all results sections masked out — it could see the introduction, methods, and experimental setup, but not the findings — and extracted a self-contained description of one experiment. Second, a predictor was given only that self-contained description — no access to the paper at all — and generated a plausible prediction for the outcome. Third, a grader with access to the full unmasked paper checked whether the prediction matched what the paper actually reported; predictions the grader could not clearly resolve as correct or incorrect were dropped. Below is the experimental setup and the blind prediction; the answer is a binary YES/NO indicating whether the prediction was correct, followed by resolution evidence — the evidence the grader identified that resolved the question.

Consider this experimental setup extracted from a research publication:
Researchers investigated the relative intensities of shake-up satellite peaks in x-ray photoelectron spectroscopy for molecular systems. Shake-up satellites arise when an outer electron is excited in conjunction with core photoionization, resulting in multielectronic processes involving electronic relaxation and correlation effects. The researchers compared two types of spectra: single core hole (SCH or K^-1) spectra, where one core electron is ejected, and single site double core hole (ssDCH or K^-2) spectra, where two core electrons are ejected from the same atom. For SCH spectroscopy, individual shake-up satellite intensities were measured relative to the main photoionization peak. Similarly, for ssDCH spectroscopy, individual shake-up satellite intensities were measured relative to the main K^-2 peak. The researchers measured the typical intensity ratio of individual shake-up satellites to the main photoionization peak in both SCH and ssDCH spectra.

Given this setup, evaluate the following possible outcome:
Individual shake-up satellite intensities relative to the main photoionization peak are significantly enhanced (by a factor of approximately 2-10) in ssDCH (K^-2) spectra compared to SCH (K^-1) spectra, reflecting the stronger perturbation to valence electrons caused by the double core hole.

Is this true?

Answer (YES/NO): YES